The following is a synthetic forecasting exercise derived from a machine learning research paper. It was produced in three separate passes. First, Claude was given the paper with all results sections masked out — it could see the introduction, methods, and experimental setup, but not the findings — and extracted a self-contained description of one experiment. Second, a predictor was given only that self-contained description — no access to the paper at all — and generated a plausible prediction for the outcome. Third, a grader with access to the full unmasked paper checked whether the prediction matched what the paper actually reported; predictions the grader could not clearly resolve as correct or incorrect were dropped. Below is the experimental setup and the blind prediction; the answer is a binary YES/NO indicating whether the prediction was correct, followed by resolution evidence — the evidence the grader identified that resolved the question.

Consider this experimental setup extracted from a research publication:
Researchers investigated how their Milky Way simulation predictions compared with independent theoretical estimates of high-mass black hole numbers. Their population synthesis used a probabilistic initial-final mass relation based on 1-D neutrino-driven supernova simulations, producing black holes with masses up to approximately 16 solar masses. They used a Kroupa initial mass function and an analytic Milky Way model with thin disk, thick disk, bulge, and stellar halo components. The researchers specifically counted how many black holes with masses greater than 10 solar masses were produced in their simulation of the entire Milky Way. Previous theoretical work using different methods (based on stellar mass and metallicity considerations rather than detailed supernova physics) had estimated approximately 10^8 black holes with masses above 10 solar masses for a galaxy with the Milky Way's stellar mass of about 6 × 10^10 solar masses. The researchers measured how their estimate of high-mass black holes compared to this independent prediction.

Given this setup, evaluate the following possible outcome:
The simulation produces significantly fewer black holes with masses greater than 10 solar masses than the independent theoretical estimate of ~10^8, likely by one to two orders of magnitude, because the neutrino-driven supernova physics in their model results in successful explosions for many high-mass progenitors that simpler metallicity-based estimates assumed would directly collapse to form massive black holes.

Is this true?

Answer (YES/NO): NO